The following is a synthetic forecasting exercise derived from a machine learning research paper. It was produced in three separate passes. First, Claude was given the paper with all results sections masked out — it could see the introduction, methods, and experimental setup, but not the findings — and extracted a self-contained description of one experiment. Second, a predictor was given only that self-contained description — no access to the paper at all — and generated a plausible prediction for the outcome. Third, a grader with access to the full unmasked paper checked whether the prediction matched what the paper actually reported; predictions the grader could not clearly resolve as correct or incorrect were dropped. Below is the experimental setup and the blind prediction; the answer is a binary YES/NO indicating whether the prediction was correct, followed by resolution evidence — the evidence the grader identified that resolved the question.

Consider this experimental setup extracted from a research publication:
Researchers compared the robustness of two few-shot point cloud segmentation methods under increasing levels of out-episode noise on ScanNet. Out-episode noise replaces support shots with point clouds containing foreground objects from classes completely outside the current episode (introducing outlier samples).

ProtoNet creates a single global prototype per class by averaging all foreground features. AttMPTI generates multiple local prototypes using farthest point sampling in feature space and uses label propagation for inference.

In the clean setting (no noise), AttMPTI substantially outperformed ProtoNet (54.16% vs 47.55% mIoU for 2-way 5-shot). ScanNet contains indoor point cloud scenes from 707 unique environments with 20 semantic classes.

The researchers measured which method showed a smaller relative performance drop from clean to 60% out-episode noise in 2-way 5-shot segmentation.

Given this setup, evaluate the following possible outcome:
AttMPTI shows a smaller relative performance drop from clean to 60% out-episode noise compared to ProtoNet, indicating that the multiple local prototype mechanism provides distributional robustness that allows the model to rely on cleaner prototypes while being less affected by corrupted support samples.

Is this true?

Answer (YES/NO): NO